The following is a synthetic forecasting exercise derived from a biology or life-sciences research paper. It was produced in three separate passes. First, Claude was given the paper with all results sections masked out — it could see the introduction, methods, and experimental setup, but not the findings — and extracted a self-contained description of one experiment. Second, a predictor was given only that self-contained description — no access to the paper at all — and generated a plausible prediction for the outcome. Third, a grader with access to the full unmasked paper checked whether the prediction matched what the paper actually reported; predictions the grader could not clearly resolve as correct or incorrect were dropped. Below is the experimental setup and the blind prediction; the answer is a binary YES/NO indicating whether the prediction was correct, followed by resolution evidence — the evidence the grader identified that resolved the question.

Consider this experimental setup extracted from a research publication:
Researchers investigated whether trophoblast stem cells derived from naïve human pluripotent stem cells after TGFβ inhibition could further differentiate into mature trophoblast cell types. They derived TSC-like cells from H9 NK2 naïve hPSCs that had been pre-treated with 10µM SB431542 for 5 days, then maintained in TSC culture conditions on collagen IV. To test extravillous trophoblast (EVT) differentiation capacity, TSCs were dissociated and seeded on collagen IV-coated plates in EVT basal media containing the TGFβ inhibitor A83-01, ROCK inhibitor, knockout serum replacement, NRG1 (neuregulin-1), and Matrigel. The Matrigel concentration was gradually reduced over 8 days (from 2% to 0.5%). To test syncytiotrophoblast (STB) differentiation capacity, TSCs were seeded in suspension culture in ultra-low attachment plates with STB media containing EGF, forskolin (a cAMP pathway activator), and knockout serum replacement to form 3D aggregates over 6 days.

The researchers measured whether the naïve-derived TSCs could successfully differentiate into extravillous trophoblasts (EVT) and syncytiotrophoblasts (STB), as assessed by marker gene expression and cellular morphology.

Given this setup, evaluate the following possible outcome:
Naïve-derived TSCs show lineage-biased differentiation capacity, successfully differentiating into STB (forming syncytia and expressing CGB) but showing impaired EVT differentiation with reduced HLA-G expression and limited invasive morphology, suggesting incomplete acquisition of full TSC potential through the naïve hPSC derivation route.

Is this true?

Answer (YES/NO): NO